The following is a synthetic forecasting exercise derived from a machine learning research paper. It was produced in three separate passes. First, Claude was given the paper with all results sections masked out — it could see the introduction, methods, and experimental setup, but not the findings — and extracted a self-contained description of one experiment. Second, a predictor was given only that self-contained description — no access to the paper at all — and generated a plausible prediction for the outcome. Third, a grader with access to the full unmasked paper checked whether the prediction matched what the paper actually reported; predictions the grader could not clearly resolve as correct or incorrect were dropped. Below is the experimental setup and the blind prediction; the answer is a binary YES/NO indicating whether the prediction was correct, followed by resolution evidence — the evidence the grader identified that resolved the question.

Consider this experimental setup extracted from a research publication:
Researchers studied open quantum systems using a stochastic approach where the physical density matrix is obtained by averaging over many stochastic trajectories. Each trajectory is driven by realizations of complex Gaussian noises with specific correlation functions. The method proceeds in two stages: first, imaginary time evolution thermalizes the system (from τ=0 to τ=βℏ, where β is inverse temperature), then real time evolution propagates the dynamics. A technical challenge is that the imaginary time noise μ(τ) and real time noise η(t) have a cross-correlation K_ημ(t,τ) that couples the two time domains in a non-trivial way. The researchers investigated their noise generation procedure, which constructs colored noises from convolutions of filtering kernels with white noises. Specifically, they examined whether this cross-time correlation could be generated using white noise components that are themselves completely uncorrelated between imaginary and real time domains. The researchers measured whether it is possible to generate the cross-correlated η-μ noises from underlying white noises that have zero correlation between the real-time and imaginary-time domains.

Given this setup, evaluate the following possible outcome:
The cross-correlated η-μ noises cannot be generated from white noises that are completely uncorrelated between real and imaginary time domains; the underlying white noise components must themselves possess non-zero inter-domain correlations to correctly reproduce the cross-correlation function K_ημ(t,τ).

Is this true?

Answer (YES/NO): NO